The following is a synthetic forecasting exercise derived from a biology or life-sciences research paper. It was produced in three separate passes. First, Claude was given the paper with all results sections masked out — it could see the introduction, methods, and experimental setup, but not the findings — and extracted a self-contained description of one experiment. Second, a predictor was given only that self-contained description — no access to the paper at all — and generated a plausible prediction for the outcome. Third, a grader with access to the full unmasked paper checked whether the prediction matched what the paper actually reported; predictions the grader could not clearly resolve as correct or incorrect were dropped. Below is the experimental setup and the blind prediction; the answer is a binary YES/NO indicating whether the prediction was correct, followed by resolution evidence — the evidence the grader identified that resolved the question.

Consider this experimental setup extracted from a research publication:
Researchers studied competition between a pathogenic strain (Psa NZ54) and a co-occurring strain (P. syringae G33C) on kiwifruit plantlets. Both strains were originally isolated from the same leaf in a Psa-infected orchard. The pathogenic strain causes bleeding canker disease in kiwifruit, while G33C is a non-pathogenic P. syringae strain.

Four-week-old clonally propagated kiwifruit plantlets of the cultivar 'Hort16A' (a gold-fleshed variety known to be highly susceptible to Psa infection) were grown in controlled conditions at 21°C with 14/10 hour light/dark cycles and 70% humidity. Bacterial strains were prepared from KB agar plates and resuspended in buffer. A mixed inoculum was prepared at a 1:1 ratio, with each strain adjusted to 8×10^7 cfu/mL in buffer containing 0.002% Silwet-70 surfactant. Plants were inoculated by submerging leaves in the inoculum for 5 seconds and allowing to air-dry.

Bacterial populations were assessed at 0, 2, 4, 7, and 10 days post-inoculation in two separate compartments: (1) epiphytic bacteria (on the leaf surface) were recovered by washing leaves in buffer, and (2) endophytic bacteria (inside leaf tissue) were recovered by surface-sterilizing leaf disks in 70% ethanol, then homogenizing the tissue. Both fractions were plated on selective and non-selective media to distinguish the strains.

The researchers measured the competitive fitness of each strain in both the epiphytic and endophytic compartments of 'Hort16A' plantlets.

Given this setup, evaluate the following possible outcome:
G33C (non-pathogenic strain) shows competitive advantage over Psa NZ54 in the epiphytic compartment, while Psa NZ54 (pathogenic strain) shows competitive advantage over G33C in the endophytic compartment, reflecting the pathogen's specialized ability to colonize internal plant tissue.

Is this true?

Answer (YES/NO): NO